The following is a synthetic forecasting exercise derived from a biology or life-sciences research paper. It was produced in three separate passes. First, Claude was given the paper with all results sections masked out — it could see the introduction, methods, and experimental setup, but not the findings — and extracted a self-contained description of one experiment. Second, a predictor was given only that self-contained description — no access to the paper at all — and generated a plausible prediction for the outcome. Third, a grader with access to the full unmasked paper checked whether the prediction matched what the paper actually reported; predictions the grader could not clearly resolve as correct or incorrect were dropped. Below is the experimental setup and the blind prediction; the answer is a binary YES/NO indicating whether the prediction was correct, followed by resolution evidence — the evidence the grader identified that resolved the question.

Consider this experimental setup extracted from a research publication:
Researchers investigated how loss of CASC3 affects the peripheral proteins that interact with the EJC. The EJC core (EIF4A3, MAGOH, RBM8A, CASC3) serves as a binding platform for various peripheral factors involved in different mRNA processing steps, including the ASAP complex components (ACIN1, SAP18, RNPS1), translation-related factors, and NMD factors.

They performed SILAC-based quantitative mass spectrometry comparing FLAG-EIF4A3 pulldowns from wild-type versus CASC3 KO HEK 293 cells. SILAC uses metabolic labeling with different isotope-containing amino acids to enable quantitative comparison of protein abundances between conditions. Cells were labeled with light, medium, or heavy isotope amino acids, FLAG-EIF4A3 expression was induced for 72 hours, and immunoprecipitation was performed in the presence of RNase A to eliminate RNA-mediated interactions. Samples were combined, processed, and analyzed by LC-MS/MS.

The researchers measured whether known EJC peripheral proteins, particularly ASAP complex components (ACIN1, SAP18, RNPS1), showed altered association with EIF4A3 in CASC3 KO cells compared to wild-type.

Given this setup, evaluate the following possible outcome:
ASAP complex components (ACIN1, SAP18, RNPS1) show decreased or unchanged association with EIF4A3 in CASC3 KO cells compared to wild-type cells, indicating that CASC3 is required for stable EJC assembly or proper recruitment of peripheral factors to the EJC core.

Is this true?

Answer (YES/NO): NO